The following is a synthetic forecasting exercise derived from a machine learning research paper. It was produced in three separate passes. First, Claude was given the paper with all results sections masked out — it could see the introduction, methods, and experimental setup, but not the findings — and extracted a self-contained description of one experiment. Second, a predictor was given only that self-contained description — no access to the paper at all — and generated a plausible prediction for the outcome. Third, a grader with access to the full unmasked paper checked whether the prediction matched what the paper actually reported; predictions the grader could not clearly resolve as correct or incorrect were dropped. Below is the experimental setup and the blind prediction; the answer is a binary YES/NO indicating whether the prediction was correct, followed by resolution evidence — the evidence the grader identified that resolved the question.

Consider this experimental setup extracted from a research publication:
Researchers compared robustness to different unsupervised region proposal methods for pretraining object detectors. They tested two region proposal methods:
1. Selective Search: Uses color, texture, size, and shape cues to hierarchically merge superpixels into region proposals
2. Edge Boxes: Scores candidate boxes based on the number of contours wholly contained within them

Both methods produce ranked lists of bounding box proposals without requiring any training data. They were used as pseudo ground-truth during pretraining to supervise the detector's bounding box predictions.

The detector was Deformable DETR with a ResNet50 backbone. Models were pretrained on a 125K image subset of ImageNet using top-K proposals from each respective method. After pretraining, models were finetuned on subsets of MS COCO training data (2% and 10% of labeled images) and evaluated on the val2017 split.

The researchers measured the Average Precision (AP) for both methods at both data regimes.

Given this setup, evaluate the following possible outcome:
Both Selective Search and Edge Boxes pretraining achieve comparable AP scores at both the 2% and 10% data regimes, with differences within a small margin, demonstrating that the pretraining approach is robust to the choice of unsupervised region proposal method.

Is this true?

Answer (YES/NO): YES